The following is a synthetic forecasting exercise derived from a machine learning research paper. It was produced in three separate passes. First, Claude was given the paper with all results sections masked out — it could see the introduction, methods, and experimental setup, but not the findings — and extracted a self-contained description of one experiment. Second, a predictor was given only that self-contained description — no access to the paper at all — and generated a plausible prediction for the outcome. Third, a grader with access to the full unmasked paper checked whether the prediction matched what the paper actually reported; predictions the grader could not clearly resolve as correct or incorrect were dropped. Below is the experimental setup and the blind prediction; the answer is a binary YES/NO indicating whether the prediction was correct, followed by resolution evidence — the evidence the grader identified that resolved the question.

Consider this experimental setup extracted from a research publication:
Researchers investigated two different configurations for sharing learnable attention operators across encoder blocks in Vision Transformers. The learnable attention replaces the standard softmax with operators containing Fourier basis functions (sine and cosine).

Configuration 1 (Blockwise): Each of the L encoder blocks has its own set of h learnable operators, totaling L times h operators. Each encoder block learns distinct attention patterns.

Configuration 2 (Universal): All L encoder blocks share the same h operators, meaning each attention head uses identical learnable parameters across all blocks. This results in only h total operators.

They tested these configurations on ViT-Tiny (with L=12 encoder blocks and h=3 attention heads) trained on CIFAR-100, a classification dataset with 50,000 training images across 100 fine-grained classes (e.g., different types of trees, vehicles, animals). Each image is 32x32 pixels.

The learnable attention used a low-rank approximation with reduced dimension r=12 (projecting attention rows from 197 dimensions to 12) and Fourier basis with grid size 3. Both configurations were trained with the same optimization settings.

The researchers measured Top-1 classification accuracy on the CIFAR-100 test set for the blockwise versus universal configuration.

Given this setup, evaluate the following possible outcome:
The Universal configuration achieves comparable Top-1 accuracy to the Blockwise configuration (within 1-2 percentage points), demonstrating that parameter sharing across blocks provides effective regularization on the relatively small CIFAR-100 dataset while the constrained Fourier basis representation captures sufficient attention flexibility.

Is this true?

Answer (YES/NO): YES